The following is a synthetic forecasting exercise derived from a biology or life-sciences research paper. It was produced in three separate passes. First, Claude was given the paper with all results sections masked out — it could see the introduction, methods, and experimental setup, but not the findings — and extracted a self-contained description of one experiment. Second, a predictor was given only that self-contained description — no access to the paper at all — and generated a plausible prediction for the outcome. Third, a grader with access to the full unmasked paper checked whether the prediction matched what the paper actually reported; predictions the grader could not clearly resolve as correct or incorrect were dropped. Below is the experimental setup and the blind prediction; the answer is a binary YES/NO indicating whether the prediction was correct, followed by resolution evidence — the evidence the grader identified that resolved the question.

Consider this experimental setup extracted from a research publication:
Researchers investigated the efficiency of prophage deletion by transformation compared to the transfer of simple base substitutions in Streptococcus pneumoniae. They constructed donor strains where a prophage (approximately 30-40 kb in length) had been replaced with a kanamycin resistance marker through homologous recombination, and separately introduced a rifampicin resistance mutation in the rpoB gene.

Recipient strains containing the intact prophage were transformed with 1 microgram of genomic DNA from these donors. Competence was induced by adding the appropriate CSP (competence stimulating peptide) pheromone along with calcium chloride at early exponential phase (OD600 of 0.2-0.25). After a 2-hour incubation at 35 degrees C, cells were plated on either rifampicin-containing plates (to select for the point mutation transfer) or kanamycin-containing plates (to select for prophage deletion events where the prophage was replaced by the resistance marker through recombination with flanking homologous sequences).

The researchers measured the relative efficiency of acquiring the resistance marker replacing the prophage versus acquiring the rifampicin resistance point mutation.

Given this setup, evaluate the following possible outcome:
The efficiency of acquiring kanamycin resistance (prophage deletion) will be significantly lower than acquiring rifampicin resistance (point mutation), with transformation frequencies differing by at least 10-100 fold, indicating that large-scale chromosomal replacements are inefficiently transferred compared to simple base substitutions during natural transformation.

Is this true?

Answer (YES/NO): NO